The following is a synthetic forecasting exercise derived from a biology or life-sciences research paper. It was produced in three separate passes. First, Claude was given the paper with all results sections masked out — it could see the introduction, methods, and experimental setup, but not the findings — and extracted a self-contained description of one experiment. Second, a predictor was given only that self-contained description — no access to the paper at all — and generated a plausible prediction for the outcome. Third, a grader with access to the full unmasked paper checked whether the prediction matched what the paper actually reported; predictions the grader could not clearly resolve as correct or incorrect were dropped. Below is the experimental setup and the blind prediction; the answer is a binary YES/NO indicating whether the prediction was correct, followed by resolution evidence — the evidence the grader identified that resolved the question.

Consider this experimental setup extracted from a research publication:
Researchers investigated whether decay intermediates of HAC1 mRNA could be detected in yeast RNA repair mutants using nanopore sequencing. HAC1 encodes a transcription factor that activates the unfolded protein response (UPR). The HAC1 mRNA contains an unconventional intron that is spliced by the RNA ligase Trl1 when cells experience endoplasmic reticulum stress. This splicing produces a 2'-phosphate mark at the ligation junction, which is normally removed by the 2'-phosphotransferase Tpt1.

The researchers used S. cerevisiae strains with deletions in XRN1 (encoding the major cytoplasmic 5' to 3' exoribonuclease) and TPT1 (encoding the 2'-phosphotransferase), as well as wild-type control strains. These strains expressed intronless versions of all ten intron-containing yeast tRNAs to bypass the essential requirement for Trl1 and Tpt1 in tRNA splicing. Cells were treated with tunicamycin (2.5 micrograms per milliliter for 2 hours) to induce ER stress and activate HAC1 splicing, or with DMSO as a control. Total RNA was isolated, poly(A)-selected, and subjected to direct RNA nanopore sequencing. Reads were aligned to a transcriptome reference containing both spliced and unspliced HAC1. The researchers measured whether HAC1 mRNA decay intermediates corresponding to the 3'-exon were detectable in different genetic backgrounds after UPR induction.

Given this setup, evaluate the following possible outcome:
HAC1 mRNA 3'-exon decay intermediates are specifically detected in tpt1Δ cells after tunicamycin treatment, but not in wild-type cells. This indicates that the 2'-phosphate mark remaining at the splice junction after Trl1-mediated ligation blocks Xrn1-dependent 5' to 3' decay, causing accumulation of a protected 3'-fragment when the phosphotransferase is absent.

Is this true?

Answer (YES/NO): NO